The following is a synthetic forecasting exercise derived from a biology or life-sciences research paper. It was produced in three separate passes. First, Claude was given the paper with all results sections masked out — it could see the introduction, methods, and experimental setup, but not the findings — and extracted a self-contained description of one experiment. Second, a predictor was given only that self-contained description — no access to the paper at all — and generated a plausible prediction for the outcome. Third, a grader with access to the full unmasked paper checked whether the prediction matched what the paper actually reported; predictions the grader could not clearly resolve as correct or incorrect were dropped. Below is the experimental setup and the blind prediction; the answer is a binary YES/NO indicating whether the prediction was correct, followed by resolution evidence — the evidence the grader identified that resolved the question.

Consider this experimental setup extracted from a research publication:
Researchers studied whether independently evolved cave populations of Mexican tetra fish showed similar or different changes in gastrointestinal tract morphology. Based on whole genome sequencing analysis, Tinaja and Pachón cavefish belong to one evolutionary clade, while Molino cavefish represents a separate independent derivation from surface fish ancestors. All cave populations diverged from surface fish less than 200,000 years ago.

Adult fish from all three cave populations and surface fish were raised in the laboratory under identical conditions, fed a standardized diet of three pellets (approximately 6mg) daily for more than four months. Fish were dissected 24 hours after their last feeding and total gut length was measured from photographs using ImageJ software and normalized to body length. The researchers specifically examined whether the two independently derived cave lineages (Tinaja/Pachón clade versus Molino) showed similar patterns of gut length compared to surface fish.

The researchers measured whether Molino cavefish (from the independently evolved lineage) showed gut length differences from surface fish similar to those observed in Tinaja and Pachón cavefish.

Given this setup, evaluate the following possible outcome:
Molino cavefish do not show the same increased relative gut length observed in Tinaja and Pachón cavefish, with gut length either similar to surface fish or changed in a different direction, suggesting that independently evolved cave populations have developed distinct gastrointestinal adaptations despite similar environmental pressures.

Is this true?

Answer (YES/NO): NO